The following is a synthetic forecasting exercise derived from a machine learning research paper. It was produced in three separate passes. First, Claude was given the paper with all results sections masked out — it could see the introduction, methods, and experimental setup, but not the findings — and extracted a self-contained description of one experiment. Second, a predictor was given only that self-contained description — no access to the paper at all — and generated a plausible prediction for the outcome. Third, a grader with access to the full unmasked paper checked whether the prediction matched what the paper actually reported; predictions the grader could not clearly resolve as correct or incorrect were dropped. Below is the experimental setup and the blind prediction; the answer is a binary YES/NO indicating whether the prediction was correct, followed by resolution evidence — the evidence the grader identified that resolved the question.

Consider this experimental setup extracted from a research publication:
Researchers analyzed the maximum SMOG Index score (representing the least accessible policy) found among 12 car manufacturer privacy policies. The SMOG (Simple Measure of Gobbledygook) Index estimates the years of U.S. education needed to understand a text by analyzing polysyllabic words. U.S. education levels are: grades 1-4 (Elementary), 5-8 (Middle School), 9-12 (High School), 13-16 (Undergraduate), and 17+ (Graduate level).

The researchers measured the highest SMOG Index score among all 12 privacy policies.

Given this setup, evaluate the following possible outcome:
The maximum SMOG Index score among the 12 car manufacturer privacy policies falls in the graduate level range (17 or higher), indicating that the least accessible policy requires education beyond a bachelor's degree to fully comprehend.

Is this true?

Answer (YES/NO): YES